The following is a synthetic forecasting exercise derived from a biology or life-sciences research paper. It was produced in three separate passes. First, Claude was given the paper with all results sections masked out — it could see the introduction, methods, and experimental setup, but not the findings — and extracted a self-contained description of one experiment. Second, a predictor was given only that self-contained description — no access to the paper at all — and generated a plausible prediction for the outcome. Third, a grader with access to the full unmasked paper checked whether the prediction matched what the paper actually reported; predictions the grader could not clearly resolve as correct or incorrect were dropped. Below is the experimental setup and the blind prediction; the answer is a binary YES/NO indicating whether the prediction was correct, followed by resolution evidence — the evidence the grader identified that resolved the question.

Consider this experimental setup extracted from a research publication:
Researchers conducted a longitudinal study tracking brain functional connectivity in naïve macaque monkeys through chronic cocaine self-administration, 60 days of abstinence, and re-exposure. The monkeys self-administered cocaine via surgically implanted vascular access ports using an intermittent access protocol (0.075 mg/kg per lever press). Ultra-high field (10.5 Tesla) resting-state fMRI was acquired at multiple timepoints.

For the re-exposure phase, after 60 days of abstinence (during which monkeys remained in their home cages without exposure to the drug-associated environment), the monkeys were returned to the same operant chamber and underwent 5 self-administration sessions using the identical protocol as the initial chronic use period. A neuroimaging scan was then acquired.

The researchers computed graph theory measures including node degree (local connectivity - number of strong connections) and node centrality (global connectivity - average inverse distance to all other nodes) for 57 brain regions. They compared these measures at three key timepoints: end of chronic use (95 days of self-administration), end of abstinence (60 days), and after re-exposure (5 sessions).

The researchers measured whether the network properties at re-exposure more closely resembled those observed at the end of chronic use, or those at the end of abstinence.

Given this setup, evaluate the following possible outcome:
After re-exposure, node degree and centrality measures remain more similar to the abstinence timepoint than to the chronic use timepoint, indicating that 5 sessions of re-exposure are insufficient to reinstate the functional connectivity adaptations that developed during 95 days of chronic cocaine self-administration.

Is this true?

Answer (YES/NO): NO